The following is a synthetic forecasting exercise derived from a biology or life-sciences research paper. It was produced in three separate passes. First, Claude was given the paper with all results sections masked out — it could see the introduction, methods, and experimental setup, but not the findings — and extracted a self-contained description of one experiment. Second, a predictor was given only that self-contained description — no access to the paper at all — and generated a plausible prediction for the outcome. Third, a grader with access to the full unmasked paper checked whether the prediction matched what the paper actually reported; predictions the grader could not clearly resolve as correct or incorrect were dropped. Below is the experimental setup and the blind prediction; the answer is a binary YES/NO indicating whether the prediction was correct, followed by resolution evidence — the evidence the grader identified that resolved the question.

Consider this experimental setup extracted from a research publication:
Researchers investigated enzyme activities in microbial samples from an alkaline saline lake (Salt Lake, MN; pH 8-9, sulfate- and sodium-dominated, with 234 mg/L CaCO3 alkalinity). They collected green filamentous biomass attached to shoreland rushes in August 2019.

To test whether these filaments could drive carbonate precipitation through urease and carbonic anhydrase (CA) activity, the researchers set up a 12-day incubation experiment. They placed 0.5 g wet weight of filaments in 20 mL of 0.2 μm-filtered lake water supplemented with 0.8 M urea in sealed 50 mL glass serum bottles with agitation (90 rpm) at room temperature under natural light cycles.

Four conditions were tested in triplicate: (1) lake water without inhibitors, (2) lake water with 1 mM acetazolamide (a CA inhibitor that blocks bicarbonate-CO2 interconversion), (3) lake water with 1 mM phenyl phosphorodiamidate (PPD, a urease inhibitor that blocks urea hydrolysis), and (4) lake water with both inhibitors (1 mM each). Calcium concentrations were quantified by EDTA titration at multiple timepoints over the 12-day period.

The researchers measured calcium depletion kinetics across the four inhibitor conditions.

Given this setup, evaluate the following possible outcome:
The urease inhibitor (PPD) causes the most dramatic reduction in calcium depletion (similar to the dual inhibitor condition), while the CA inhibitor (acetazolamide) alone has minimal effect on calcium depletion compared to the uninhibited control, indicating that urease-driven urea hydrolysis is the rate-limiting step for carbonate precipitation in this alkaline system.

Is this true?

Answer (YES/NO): YES